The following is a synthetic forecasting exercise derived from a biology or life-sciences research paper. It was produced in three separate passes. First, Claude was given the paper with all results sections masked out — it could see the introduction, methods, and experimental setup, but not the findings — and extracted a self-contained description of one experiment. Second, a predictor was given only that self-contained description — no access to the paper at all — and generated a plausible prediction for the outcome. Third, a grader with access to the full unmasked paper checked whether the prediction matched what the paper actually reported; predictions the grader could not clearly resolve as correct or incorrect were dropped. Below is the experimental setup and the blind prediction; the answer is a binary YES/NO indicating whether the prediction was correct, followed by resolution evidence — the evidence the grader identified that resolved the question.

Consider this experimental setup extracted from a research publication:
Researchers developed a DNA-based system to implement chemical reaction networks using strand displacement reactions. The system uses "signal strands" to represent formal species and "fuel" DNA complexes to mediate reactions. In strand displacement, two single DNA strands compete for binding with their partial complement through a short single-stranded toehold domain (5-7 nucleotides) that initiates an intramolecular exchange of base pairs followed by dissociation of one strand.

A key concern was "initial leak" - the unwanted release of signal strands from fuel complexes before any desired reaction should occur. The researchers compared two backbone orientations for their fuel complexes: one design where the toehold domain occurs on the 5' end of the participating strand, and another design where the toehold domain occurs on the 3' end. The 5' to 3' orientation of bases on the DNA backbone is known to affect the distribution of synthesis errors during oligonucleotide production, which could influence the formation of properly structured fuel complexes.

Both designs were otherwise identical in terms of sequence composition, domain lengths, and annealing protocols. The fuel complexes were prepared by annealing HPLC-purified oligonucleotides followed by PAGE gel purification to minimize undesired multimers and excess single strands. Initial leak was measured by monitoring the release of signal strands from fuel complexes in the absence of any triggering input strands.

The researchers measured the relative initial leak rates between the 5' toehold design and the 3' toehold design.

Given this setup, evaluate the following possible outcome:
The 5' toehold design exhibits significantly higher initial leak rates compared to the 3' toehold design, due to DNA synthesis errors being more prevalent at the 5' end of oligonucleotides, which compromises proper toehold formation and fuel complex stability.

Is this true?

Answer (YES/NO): NO